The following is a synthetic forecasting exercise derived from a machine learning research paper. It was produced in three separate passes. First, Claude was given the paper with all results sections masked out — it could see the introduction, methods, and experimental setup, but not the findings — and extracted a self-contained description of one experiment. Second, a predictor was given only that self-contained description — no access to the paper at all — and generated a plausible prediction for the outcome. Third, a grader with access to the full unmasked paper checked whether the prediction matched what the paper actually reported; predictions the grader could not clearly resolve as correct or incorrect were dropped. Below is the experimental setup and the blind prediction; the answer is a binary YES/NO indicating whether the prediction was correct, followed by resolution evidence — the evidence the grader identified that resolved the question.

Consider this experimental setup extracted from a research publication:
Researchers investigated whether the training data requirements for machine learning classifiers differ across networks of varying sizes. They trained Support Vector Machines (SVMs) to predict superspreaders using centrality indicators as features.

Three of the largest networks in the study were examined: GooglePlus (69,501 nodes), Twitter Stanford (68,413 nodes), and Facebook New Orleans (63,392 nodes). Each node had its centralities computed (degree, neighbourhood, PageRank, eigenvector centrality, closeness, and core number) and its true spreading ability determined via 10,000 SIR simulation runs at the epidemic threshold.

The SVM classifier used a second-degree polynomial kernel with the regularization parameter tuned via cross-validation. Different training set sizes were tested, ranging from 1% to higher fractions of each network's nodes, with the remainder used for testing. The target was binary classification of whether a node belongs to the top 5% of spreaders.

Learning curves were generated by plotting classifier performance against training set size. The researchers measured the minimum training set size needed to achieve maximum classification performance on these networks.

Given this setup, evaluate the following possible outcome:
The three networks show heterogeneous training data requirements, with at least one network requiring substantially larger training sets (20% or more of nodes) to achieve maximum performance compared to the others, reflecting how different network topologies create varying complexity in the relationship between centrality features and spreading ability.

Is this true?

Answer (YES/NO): NO